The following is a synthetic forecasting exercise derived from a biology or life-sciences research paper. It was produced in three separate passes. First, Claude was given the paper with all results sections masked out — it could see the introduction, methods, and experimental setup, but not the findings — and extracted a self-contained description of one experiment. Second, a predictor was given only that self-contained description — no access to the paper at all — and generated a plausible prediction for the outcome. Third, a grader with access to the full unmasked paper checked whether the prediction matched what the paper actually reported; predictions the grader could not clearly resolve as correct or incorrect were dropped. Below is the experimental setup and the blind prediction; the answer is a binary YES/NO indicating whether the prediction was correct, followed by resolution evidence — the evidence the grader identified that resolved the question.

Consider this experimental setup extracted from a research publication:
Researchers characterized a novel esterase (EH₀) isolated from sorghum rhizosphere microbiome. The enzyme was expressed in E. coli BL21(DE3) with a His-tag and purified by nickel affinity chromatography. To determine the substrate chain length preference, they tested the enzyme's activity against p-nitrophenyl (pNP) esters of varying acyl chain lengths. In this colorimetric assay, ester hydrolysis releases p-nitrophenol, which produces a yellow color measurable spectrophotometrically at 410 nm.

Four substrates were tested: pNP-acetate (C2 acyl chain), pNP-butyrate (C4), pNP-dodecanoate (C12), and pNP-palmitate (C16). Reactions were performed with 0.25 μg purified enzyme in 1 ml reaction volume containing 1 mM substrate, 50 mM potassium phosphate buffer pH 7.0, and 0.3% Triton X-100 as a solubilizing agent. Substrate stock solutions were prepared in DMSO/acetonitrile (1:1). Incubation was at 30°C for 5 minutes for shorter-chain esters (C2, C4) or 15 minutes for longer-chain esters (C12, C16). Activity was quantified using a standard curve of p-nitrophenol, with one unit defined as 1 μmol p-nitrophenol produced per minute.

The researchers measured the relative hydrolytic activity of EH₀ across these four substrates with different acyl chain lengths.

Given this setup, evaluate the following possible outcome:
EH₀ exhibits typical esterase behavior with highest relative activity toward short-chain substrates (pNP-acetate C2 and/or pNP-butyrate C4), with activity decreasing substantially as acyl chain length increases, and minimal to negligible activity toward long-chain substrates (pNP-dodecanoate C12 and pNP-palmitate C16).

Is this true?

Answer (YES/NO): YES